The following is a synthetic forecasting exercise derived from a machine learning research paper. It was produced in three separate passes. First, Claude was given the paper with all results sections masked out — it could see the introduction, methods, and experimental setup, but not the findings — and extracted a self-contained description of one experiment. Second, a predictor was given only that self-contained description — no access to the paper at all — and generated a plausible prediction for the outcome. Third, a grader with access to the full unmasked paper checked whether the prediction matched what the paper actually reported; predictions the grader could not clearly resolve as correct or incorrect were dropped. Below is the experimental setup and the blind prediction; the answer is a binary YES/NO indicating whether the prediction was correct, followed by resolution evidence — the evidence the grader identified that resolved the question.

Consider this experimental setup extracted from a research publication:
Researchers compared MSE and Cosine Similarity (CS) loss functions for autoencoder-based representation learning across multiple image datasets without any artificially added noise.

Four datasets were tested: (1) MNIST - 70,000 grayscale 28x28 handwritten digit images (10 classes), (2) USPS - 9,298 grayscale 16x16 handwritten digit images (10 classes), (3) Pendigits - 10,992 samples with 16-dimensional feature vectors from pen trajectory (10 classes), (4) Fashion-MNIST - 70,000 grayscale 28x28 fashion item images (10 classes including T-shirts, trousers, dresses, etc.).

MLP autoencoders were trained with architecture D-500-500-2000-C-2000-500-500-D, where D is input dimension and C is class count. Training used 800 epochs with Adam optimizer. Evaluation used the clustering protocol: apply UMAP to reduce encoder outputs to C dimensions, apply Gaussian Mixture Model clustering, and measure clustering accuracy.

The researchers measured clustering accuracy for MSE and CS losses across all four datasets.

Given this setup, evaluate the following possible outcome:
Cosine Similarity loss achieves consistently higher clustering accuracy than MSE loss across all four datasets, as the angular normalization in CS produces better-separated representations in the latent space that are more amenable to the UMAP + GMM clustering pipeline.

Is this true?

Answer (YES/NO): NO